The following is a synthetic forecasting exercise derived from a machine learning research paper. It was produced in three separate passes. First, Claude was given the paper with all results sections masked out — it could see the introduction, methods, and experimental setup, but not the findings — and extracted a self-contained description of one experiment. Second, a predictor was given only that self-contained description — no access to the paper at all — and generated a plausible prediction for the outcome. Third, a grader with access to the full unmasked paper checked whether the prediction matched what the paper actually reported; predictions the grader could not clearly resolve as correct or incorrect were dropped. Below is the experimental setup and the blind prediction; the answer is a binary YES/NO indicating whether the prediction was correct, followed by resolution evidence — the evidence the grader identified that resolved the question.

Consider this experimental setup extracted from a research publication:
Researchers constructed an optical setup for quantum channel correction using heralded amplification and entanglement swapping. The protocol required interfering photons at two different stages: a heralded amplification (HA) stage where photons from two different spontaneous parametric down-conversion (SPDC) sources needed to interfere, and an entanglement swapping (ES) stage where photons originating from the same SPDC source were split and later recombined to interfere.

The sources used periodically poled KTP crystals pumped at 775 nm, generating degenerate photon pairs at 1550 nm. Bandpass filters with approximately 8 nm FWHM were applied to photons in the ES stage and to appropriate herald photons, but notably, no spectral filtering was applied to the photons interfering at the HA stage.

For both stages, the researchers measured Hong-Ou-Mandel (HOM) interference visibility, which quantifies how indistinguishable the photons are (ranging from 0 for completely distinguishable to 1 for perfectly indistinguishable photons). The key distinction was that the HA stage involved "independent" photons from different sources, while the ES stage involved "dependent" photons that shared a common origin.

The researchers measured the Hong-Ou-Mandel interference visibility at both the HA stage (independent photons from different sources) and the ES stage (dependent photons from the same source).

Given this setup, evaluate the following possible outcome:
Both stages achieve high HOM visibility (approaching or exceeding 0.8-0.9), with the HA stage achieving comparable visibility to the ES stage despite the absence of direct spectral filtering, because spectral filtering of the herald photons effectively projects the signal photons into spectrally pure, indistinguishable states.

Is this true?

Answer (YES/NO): YES